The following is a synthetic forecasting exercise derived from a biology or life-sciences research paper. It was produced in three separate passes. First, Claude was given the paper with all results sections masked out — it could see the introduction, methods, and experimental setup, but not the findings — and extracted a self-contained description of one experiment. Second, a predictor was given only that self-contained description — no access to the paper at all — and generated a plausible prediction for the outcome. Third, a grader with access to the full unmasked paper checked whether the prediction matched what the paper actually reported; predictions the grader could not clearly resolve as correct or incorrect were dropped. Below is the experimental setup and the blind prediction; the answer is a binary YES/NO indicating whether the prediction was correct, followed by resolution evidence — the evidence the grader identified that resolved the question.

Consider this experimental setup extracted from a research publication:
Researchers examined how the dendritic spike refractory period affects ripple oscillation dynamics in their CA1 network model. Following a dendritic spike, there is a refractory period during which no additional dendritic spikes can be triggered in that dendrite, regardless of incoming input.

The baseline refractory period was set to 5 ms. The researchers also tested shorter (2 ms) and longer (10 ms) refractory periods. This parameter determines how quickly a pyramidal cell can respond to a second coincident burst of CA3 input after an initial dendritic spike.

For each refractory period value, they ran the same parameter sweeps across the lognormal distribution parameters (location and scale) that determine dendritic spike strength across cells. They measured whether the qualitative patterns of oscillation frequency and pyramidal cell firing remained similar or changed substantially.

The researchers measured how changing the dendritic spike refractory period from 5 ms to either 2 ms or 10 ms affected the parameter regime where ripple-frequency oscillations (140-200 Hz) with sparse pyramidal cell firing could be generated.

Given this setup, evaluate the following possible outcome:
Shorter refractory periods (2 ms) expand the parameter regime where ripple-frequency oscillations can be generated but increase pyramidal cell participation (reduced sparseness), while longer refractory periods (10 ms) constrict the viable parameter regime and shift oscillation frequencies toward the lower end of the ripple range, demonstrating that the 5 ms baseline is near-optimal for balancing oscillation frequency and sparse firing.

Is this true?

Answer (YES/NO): NO